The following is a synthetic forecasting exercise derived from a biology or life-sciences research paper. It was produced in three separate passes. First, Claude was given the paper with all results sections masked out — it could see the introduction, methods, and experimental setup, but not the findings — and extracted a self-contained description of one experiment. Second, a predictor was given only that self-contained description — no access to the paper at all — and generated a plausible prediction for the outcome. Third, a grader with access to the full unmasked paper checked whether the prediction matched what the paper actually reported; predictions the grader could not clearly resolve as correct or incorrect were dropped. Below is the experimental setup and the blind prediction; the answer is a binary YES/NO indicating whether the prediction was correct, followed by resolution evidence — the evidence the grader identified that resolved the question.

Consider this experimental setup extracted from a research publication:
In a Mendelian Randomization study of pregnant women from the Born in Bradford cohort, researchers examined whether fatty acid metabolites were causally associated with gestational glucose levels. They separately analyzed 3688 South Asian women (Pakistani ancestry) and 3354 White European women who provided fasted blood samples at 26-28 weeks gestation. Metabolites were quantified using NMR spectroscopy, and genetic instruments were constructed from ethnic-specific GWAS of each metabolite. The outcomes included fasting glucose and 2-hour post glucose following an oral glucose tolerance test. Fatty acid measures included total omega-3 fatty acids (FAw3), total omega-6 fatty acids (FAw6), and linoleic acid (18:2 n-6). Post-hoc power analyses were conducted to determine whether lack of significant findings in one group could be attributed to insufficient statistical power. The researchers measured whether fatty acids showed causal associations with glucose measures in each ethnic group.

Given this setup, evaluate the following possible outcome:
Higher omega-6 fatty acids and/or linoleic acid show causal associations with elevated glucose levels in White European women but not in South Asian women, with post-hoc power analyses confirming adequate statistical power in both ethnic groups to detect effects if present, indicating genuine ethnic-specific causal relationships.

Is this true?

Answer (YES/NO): NO